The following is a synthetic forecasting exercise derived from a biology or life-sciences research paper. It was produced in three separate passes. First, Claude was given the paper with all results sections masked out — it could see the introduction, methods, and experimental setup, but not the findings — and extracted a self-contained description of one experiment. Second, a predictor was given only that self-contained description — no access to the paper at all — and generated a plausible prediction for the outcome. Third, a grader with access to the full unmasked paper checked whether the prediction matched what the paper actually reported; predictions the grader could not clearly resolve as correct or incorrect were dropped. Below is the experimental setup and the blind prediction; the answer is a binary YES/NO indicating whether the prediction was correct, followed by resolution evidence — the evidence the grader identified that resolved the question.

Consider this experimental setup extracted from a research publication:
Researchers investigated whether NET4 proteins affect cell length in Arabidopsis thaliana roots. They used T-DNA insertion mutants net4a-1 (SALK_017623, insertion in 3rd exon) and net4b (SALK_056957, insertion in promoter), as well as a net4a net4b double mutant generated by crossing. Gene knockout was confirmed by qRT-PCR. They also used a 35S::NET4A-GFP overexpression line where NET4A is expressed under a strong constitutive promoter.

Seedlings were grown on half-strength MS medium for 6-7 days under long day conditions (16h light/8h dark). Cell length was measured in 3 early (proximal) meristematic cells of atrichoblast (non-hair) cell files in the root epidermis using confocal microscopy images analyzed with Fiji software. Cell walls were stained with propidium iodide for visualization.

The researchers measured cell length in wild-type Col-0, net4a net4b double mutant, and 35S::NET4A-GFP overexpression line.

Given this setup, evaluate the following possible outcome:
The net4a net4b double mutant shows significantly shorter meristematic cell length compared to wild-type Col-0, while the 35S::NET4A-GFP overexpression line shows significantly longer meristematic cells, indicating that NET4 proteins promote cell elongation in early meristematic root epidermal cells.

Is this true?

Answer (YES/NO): NO